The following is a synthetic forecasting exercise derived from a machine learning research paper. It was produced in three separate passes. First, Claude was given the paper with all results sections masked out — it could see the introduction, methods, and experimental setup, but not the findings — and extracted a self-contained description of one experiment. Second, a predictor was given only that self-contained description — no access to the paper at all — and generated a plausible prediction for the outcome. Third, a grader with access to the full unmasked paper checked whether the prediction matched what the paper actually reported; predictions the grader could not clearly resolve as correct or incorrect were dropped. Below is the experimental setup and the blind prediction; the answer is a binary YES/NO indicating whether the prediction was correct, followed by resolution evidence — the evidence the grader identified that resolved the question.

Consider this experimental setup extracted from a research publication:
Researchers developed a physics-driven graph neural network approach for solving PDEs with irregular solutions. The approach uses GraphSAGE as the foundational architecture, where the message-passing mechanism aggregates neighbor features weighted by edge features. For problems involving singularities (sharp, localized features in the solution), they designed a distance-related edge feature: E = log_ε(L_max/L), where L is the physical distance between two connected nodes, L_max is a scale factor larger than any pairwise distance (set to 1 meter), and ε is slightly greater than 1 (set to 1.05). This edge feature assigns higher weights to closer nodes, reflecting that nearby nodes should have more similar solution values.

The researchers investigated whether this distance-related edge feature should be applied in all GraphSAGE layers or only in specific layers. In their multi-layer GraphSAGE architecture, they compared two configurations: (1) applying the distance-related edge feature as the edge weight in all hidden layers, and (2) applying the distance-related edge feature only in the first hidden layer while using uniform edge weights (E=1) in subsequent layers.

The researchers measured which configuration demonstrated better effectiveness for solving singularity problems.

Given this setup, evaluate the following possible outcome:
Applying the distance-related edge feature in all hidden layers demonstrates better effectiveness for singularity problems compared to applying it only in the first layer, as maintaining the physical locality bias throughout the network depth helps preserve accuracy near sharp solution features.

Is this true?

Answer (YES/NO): NO